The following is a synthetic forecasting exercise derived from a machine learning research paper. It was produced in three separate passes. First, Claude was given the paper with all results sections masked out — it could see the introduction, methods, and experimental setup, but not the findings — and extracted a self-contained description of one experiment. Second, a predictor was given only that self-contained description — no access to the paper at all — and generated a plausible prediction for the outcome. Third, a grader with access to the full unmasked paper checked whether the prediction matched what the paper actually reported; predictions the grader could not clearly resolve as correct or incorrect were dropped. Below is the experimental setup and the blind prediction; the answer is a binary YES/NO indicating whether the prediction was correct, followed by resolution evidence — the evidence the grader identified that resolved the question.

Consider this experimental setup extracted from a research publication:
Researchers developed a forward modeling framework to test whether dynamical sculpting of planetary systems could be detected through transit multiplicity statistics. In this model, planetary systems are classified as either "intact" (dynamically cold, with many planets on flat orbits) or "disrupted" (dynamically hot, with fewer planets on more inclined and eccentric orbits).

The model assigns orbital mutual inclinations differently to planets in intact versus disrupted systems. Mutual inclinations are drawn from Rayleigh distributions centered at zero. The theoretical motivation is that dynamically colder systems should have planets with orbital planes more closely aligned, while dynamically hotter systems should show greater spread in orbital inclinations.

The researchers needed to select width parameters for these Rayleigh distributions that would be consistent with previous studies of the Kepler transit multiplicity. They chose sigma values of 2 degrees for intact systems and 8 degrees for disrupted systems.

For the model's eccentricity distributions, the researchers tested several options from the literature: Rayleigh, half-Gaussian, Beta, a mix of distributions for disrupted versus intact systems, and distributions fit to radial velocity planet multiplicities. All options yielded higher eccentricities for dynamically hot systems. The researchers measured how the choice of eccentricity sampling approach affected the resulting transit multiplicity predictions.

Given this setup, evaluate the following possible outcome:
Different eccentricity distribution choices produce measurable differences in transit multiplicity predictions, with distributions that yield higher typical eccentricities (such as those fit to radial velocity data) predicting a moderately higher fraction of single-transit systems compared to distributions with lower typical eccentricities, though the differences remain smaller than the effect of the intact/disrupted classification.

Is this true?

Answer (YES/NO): NO